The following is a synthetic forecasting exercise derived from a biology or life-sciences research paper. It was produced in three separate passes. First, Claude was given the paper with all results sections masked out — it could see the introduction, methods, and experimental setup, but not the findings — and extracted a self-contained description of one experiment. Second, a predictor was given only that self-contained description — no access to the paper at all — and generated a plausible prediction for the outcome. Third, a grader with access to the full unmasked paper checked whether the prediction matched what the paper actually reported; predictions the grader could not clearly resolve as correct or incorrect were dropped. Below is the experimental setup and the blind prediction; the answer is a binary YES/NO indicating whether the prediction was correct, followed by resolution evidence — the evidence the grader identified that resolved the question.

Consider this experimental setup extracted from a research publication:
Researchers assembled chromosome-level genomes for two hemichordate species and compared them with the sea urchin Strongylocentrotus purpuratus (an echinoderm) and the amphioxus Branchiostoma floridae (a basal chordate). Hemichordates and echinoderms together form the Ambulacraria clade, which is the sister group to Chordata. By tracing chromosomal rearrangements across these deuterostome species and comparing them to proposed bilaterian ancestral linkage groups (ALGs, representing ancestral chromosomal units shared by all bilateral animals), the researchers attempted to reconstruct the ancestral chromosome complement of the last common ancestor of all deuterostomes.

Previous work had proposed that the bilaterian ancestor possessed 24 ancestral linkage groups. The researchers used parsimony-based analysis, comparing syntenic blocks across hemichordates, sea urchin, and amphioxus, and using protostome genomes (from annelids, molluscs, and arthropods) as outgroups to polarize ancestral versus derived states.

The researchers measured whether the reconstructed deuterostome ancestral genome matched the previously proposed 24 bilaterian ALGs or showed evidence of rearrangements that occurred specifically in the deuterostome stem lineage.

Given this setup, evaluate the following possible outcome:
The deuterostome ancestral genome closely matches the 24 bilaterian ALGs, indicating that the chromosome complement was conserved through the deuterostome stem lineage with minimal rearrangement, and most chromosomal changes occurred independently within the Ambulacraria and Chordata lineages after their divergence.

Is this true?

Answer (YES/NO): YES